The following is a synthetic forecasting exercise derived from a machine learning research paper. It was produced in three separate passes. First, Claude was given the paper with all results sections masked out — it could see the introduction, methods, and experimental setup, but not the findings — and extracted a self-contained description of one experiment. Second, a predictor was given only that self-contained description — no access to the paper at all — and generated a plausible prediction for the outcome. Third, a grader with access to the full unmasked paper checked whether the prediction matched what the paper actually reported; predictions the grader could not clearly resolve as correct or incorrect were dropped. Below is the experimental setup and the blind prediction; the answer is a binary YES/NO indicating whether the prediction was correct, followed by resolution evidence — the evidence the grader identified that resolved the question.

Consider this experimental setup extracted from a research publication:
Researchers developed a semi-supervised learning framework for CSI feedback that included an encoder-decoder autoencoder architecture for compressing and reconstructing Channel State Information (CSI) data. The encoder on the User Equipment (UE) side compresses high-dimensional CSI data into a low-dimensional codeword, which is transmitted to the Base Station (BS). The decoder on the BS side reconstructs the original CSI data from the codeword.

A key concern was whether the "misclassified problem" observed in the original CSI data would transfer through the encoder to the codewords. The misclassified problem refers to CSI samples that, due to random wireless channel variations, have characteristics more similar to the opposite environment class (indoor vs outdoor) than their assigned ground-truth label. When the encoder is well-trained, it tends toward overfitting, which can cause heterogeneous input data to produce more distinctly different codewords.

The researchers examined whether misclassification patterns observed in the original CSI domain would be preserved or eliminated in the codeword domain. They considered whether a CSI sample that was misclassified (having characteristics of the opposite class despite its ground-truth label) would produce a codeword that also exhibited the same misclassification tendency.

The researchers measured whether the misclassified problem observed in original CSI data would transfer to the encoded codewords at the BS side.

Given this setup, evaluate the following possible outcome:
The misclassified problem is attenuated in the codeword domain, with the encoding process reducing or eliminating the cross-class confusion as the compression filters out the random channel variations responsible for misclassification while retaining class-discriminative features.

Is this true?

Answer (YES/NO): NO